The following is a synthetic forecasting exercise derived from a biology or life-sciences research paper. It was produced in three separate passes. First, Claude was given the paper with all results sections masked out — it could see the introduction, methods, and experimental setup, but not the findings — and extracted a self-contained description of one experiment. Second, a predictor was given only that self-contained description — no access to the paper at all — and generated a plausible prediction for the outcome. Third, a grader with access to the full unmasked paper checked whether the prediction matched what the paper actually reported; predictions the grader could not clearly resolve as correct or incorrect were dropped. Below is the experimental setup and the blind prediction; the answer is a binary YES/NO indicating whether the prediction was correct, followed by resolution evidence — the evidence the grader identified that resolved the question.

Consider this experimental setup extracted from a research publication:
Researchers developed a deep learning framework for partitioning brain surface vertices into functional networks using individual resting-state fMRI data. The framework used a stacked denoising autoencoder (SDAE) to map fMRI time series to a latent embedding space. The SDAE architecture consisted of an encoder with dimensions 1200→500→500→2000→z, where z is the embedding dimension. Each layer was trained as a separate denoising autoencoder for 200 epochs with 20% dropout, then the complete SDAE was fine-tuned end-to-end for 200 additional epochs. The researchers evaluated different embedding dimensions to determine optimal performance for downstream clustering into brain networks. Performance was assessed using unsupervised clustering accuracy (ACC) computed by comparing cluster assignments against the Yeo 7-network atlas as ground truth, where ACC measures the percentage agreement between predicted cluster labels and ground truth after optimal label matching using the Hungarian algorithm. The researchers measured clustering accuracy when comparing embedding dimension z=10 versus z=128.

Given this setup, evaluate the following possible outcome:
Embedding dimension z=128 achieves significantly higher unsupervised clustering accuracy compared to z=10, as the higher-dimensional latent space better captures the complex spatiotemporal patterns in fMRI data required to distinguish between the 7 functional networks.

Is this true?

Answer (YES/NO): YES